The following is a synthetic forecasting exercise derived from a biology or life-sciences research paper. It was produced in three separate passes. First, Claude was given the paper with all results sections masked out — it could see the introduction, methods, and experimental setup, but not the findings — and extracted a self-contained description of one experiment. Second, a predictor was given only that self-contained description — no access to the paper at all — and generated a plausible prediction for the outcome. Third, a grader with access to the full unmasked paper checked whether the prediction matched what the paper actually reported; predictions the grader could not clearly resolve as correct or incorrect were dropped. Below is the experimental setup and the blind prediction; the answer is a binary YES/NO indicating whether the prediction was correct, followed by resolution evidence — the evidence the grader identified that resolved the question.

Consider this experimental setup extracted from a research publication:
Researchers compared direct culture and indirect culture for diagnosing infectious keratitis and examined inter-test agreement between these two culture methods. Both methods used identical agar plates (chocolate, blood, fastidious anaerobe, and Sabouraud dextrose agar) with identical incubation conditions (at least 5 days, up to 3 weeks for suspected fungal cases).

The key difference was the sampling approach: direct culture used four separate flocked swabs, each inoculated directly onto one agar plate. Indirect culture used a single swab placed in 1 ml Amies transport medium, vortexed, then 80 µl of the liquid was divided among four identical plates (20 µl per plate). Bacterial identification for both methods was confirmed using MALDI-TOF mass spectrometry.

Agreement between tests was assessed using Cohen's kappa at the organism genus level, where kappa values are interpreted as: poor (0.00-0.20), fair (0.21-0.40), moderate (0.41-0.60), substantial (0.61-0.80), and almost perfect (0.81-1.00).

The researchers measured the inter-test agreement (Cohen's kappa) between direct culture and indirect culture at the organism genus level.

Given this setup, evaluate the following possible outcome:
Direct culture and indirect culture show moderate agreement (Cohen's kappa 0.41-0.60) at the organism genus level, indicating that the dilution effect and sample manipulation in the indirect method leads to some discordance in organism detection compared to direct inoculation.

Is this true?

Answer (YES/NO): NO